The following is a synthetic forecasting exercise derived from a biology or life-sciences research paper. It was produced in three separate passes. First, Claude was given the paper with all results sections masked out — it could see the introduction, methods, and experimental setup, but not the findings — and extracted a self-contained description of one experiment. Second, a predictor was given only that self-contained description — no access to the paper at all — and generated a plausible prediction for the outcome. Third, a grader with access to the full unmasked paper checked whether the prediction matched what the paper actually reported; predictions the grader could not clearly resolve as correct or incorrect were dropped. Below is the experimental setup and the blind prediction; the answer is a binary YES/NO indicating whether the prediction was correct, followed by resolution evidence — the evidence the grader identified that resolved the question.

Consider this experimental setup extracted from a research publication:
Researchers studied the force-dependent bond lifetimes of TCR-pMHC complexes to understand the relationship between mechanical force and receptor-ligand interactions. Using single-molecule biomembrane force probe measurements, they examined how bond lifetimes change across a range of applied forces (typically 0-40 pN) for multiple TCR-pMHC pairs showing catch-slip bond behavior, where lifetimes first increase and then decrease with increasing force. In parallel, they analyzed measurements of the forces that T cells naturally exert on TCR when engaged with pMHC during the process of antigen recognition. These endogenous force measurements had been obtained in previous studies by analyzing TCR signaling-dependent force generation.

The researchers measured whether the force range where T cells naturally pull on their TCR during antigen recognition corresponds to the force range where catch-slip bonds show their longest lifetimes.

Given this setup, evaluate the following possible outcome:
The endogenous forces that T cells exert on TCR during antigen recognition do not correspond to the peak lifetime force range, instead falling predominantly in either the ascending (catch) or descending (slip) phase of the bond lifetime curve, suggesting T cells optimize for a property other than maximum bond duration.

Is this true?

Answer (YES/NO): NO